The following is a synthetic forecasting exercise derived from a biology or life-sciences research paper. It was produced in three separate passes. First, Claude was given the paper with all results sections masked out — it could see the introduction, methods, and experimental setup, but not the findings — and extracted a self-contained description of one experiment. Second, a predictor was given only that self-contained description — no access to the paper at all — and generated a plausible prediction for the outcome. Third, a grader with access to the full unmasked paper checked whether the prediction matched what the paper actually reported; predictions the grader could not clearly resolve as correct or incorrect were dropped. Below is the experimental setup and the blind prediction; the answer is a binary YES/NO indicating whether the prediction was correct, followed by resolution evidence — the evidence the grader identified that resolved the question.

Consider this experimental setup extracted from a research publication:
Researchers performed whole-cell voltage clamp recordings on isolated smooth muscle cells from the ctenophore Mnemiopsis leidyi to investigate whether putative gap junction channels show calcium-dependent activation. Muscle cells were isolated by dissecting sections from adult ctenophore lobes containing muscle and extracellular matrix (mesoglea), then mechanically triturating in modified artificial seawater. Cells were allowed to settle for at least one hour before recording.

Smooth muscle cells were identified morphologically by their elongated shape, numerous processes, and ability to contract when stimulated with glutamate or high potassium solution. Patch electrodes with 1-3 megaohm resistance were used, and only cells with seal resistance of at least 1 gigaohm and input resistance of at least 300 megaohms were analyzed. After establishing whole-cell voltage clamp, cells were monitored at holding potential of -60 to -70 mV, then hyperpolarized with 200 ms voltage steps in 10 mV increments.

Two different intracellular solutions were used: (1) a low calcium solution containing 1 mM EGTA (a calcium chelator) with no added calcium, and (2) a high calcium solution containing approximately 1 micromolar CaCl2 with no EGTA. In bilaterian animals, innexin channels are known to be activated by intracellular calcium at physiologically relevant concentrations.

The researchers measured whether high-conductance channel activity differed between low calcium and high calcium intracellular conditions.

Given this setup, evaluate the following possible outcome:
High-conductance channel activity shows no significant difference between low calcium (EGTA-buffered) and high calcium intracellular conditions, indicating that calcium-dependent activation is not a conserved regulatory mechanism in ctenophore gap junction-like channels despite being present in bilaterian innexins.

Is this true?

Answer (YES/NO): NO